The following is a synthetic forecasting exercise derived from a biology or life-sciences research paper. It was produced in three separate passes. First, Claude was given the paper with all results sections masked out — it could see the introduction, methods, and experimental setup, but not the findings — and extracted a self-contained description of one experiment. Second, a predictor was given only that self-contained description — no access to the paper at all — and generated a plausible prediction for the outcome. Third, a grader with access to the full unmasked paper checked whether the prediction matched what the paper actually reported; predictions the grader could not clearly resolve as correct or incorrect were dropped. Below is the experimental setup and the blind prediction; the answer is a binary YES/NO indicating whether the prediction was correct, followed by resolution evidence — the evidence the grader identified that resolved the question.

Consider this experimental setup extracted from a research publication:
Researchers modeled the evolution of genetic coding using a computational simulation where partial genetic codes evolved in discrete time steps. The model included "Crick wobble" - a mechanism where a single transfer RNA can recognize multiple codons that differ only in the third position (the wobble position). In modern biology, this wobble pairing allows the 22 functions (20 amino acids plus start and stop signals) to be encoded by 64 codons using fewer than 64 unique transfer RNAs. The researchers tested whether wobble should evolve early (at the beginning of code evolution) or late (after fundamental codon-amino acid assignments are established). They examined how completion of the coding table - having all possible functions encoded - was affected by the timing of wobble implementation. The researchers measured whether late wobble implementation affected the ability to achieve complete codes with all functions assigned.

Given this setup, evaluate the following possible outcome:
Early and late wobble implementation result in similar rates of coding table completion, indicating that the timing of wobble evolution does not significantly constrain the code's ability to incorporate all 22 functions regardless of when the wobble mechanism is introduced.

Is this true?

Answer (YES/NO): YES